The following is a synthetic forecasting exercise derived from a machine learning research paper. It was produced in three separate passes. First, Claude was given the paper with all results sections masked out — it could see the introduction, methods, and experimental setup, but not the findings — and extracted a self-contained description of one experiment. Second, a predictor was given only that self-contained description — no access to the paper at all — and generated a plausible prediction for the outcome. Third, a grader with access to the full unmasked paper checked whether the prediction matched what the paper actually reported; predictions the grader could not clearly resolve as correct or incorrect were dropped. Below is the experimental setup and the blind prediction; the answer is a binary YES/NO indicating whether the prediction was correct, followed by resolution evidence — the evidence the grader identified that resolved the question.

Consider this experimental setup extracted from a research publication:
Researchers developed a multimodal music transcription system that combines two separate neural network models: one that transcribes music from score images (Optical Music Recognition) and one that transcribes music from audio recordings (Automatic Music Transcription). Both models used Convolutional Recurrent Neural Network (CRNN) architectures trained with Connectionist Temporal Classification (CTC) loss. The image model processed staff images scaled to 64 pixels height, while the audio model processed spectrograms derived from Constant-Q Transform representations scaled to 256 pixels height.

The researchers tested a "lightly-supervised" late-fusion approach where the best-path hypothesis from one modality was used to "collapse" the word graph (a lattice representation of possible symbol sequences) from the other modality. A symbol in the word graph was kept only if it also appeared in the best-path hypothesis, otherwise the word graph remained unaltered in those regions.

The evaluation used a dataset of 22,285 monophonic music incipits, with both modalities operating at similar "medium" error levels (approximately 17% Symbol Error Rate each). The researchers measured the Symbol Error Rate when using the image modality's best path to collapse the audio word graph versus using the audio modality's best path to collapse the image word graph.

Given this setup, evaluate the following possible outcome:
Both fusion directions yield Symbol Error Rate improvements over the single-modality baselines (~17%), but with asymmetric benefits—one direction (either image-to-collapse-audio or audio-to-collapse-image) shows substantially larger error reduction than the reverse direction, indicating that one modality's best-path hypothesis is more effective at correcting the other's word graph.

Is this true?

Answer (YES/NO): NO